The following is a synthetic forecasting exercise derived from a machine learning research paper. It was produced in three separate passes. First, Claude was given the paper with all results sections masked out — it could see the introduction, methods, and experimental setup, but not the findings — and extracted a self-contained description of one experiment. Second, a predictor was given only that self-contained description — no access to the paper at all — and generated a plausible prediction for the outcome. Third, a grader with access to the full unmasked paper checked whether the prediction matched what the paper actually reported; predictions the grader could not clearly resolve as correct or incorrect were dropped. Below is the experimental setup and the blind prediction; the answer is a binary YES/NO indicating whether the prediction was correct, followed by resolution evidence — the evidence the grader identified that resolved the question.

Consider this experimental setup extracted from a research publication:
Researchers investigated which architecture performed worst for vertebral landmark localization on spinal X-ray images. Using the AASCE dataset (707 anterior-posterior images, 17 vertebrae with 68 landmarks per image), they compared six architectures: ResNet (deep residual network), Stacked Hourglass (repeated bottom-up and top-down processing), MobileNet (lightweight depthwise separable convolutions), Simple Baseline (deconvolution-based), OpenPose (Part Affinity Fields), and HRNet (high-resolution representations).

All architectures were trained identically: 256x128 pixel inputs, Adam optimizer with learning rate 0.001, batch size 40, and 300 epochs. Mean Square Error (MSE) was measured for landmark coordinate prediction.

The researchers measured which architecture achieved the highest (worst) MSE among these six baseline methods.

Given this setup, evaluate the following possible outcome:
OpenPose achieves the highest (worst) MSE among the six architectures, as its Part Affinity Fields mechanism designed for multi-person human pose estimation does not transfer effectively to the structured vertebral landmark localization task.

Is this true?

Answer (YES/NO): NO